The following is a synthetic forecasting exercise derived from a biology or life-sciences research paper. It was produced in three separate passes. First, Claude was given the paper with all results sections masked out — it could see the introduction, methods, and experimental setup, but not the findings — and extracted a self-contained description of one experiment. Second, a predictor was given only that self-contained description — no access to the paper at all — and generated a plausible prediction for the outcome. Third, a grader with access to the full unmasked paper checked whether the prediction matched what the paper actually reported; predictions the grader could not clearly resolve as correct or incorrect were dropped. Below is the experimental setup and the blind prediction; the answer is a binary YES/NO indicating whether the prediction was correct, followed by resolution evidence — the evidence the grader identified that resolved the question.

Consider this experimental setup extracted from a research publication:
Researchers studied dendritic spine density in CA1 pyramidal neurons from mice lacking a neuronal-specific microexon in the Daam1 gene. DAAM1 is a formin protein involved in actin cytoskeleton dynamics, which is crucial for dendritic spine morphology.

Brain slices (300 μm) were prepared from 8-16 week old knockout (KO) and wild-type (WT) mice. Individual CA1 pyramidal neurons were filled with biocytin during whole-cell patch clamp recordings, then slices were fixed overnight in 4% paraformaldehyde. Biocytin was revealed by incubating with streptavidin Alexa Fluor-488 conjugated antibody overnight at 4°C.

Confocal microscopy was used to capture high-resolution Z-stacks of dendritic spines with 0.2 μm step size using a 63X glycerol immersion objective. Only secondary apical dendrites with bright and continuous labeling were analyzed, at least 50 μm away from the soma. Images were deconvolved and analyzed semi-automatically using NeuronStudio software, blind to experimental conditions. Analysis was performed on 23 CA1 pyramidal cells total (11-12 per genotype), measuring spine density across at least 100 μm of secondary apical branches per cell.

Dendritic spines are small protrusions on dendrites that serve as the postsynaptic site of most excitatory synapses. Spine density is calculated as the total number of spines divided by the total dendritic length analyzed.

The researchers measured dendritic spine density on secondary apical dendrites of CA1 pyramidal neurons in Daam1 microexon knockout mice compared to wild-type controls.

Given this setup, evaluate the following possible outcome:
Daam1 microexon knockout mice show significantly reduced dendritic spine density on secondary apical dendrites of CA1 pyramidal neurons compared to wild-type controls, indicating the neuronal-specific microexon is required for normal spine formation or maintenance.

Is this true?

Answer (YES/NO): NO